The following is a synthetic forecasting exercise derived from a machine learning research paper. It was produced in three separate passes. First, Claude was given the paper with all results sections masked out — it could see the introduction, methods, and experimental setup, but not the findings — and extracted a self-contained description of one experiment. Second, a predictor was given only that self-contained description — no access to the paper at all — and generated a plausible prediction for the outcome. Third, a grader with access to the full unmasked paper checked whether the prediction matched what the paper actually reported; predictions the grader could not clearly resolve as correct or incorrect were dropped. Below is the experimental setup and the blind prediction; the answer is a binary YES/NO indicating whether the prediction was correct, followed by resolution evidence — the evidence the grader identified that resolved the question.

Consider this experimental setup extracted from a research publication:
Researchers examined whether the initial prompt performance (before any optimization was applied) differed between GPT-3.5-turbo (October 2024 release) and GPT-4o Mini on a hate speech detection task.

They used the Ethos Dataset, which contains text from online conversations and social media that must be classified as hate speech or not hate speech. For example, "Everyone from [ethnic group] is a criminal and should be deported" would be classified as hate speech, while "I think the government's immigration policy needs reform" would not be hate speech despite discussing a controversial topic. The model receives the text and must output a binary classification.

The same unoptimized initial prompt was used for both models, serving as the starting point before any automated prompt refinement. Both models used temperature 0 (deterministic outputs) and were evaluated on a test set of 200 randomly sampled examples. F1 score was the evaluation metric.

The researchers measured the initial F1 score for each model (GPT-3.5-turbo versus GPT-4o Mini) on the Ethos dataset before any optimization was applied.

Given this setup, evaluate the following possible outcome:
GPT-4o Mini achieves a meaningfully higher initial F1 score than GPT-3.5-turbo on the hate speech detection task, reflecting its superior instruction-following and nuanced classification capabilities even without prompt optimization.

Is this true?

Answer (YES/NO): YES